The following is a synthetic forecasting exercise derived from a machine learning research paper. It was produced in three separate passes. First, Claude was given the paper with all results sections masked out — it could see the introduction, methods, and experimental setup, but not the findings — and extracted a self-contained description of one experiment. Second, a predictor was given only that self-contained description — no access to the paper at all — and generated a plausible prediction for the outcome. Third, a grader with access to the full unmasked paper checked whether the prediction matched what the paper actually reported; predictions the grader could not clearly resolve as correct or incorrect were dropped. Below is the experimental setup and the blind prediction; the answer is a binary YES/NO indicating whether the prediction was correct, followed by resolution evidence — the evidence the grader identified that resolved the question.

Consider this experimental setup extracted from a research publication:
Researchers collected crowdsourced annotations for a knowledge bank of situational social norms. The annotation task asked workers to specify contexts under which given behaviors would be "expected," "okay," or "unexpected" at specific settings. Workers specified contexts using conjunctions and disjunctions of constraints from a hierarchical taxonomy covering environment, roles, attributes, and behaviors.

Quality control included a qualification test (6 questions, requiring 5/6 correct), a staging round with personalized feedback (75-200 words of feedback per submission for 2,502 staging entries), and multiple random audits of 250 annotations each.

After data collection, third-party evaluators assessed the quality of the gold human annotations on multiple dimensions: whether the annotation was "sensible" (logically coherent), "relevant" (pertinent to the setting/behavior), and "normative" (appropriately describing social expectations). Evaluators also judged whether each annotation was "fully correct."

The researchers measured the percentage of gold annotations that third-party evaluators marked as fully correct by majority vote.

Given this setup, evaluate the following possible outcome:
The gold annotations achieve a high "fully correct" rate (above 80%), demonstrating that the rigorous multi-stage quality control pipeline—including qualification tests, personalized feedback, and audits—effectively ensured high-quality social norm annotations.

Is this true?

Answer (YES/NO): NO